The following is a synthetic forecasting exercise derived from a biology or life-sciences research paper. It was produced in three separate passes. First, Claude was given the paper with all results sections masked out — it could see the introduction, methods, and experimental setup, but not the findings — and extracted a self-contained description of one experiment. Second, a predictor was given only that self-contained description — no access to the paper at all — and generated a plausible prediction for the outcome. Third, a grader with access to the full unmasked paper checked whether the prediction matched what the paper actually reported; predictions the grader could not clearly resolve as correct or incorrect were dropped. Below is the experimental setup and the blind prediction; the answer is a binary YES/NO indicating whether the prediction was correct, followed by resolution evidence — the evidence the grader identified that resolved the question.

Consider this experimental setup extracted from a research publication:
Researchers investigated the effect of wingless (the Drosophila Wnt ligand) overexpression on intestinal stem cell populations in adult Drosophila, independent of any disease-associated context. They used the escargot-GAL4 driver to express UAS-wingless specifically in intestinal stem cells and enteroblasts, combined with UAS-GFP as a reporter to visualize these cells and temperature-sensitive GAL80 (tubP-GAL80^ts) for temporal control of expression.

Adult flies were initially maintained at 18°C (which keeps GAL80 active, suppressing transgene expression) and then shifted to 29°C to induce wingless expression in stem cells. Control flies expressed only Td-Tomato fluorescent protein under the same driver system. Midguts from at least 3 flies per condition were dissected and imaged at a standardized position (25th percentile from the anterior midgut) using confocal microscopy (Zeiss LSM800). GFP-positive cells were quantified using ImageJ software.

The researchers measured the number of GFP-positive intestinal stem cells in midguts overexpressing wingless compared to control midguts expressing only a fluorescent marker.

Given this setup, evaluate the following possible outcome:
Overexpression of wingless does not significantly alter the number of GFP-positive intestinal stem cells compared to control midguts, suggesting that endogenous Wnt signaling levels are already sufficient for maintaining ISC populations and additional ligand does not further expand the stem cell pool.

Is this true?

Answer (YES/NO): NO